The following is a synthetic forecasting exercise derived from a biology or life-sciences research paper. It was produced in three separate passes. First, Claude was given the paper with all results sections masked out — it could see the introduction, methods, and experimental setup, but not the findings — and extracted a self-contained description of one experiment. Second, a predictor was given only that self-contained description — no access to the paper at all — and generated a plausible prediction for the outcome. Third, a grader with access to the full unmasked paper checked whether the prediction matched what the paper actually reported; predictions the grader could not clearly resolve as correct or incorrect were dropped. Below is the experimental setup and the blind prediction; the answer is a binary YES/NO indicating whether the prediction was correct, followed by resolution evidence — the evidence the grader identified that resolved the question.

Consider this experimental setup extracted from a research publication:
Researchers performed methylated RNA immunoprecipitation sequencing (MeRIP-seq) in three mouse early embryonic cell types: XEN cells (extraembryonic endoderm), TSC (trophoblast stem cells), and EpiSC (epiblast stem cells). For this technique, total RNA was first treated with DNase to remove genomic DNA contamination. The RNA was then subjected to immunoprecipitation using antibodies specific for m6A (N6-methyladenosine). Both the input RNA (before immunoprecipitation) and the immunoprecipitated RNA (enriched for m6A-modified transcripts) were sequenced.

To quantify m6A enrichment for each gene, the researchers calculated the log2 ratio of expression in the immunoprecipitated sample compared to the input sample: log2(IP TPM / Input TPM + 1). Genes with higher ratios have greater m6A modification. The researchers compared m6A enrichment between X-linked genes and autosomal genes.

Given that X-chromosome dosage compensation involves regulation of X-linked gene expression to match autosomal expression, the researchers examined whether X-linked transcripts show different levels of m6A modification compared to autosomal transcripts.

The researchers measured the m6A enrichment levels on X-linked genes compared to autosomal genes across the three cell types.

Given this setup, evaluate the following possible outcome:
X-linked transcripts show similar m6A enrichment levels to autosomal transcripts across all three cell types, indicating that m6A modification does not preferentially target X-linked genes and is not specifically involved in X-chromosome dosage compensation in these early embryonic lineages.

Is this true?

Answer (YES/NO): NO